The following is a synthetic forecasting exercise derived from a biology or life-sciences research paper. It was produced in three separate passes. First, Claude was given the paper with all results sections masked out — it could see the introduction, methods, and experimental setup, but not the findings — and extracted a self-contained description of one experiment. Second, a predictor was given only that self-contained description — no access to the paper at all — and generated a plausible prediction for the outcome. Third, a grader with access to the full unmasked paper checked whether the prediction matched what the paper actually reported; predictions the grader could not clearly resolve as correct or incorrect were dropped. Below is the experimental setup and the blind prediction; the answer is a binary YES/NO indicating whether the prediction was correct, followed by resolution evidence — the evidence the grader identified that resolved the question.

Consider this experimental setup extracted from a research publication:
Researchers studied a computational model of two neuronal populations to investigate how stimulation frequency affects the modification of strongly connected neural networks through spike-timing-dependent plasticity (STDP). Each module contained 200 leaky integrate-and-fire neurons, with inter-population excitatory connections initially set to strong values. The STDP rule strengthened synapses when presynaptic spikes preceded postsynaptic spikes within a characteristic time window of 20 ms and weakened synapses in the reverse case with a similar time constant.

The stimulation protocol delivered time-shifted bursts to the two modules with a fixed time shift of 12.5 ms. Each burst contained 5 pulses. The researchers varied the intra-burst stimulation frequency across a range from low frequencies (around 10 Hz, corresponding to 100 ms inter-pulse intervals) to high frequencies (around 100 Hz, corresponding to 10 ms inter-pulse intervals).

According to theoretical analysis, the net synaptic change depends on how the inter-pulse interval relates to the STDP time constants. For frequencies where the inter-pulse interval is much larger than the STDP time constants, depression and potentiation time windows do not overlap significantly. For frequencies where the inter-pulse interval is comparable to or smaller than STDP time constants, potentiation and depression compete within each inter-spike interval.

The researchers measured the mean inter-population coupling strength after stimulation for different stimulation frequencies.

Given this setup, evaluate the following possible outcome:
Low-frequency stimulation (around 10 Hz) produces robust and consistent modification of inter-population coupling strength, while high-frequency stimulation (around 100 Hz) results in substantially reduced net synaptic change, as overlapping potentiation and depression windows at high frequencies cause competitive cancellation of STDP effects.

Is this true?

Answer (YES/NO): NO